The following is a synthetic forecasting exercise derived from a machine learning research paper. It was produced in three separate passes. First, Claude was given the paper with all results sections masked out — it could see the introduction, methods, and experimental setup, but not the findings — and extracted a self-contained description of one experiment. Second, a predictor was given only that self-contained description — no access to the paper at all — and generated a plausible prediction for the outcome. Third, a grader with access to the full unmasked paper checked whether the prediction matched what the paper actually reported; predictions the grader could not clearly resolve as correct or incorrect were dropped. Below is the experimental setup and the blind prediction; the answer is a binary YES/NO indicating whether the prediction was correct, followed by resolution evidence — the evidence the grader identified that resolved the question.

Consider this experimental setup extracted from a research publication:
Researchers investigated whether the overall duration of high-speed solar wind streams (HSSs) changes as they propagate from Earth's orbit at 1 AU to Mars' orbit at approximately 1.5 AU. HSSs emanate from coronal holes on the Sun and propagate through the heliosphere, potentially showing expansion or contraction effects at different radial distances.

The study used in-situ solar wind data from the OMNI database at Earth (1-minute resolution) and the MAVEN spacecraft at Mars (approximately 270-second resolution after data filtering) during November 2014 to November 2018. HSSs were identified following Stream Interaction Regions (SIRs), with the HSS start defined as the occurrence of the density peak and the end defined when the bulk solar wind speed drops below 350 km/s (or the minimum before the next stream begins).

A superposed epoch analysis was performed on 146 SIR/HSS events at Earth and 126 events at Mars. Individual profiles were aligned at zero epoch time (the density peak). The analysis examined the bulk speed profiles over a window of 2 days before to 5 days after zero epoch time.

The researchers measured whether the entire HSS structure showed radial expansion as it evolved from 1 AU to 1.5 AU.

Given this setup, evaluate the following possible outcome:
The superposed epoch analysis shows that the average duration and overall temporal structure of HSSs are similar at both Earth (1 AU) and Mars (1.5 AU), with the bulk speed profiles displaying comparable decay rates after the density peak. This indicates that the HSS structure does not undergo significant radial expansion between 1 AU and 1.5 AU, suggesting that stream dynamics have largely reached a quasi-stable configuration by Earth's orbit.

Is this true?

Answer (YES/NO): YES